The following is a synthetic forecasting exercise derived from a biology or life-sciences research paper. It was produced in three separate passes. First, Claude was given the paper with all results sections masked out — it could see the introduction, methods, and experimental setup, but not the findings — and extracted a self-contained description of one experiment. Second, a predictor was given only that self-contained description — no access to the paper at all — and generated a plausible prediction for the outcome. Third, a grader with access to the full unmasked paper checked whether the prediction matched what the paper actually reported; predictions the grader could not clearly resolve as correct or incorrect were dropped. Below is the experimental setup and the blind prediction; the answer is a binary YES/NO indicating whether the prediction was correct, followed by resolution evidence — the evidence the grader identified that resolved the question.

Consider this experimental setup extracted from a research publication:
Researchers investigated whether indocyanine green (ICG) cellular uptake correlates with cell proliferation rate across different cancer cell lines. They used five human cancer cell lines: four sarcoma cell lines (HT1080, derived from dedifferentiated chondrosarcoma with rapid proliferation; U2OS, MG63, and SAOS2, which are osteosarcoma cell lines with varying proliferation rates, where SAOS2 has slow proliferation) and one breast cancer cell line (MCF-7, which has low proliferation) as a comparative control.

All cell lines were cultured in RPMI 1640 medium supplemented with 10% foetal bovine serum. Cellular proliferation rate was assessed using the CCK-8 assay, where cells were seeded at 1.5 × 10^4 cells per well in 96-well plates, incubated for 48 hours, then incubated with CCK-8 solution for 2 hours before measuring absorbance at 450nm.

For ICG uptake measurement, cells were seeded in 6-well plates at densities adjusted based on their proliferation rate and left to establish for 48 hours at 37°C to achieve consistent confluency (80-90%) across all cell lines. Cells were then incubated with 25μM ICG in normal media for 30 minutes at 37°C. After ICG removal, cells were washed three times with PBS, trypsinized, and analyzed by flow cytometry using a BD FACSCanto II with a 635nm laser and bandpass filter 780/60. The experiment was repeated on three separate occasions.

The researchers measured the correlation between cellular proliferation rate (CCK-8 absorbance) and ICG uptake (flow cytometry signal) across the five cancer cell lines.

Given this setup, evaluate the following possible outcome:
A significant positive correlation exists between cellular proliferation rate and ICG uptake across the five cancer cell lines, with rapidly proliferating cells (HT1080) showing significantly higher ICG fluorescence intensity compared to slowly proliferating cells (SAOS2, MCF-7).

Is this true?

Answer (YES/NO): YES